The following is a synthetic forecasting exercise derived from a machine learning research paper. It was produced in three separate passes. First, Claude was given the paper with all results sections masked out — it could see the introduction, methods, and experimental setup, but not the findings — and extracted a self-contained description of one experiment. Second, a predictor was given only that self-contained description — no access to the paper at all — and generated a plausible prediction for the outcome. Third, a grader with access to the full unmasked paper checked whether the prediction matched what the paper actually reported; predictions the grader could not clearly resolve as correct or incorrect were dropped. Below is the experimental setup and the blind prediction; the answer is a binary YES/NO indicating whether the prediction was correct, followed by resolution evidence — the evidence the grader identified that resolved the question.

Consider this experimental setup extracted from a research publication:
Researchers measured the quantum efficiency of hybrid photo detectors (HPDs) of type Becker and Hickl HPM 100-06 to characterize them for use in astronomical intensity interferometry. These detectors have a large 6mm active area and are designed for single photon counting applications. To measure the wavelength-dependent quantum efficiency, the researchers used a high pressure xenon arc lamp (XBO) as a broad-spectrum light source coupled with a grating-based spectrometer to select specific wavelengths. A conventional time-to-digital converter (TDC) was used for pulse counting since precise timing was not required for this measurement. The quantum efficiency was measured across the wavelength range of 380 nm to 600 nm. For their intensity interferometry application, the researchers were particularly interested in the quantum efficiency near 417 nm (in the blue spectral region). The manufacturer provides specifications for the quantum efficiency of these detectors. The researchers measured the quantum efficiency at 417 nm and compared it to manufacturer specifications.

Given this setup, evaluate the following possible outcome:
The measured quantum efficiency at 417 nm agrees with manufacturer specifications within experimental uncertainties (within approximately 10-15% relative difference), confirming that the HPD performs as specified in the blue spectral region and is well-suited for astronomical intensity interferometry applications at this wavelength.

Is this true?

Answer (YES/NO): YES